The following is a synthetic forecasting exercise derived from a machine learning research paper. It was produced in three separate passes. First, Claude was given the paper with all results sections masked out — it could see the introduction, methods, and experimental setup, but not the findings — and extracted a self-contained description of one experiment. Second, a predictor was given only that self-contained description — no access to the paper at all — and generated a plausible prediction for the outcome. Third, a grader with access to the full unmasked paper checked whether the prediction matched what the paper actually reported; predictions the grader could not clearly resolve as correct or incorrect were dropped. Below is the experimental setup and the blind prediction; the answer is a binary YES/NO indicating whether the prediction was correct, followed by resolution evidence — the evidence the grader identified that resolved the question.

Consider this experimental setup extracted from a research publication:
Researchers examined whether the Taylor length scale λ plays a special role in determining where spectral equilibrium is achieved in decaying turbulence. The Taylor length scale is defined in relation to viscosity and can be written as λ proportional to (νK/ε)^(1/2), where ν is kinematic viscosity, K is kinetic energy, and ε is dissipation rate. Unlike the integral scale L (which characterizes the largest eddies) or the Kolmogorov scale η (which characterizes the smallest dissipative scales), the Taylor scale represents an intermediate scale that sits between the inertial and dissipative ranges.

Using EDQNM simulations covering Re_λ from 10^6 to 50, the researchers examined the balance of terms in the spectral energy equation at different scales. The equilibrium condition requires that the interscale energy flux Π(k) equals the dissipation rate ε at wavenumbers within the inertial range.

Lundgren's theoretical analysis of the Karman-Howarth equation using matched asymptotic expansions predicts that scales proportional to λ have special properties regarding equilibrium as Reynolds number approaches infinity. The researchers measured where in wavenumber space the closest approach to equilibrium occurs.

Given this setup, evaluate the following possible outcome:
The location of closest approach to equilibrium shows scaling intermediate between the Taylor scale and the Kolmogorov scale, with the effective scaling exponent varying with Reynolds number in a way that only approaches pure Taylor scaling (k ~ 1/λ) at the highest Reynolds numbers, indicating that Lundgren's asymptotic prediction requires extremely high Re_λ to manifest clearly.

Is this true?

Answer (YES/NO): NO